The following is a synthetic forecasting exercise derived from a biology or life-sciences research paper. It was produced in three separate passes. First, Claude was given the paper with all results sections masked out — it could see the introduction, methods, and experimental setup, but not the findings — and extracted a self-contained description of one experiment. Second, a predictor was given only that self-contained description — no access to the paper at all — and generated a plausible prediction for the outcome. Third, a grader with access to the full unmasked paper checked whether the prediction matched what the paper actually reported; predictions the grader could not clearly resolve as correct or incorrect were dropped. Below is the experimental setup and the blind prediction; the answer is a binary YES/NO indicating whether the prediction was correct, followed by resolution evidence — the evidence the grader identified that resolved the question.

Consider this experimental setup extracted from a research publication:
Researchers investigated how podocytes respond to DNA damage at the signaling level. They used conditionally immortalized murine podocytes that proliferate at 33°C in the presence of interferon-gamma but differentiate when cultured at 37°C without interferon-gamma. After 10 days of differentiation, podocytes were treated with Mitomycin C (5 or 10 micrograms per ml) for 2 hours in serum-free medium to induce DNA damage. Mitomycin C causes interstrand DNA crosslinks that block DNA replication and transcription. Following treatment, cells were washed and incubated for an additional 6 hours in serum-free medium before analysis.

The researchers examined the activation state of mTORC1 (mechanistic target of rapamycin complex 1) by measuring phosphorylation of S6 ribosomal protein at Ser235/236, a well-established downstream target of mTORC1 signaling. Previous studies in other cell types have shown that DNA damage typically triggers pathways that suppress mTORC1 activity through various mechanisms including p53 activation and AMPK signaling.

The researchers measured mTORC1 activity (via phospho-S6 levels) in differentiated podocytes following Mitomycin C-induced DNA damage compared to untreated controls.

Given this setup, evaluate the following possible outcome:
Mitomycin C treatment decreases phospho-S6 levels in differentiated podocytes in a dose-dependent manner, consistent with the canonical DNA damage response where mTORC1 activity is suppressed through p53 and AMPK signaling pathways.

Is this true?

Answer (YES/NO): NO